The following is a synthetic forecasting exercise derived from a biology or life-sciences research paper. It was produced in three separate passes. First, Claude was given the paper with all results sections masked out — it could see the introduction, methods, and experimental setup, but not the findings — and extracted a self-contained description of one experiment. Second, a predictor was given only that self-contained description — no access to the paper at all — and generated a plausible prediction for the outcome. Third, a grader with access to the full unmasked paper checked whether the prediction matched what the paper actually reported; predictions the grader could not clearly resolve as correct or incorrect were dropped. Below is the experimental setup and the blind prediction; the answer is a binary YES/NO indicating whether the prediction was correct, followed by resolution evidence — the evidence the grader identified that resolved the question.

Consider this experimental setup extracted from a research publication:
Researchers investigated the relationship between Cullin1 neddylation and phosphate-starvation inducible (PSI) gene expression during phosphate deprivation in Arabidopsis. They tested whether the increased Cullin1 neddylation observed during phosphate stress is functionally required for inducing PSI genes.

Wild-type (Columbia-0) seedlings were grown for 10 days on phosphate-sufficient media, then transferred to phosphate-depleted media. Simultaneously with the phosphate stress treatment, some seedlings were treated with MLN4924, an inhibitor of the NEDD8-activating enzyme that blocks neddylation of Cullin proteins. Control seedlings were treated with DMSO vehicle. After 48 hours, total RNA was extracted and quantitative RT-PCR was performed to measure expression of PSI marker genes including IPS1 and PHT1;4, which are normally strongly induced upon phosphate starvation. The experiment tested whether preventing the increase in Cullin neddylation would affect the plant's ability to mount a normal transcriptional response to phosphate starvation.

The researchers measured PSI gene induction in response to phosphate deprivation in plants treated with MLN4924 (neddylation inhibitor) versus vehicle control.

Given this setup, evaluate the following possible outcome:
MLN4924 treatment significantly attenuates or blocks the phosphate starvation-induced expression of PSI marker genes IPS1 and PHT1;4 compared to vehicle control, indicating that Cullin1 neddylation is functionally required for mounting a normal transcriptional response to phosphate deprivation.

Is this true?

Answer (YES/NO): YES